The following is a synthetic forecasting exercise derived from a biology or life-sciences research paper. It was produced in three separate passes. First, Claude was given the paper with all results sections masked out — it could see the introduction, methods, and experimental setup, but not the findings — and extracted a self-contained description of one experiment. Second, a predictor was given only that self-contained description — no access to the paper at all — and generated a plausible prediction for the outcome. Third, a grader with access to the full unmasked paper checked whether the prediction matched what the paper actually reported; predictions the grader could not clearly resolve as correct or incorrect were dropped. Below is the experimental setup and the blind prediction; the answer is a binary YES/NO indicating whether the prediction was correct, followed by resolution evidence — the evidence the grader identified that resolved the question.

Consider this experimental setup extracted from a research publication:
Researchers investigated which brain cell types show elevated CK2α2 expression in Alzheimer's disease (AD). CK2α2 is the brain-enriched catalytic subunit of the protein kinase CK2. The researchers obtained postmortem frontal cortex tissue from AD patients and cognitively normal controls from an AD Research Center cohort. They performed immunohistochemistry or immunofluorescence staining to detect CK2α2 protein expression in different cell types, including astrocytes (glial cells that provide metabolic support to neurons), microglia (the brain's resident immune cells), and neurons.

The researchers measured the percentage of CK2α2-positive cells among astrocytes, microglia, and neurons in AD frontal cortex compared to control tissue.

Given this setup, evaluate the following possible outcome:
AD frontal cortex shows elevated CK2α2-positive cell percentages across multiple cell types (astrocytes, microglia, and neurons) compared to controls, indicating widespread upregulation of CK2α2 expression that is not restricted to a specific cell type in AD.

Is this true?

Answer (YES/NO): NO